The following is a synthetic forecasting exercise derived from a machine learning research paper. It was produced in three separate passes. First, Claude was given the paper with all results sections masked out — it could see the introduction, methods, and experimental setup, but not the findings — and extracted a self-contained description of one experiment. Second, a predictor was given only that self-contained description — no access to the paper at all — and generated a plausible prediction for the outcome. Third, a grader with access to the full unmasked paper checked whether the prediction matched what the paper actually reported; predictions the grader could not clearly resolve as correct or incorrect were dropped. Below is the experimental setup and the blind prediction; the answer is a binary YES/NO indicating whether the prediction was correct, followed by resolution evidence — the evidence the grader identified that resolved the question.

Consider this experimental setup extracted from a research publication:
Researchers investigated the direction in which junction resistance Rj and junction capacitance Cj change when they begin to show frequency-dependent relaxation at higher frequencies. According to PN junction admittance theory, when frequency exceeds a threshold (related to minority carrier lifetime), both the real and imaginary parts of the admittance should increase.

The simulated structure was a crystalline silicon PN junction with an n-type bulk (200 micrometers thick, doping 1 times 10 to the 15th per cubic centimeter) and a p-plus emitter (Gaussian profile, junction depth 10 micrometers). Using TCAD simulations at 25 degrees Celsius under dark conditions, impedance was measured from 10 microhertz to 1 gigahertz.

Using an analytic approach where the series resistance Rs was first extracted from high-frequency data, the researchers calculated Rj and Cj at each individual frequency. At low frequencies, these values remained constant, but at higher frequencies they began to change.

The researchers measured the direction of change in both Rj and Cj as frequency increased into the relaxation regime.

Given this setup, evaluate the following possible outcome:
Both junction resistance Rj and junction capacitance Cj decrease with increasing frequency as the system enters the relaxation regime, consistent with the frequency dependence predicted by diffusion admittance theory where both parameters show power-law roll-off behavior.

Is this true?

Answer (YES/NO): YES